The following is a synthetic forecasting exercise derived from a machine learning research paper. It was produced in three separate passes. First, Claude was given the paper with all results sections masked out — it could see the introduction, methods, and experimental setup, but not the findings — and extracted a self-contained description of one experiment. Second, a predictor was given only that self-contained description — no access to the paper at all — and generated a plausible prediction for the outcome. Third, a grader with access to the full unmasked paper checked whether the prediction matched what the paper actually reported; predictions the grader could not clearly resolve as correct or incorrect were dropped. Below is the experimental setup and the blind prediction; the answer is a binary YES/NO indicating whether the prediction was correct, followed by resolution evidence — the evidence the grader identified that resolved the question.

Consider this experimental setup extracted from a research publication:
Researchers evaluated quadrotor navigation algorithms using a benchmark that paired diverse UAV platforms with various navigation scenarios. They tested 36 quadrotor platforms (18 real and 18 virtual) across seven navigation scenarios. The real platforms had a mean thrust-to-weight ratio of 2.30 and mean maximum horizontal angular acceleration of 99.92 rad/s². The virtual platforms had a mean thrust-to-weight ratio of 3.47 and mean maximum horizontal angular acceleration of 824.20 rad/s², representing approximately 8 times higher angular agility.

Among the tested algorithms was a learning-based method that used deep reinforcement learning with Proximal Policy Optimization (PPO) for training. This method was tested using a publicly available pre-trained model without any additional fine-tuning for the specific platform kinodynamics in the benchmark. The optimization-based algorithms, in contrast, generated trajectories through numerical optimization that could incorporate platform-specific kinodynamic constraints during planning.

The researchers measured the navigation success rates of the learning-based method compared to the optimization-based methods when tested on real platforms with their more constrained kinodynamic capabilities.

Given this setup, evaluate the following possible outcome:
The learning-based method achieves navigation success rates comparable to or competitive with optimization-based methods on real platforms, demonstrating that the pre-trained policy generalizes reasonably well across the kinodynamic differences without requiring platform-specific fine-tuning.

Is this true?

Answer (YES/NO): YES